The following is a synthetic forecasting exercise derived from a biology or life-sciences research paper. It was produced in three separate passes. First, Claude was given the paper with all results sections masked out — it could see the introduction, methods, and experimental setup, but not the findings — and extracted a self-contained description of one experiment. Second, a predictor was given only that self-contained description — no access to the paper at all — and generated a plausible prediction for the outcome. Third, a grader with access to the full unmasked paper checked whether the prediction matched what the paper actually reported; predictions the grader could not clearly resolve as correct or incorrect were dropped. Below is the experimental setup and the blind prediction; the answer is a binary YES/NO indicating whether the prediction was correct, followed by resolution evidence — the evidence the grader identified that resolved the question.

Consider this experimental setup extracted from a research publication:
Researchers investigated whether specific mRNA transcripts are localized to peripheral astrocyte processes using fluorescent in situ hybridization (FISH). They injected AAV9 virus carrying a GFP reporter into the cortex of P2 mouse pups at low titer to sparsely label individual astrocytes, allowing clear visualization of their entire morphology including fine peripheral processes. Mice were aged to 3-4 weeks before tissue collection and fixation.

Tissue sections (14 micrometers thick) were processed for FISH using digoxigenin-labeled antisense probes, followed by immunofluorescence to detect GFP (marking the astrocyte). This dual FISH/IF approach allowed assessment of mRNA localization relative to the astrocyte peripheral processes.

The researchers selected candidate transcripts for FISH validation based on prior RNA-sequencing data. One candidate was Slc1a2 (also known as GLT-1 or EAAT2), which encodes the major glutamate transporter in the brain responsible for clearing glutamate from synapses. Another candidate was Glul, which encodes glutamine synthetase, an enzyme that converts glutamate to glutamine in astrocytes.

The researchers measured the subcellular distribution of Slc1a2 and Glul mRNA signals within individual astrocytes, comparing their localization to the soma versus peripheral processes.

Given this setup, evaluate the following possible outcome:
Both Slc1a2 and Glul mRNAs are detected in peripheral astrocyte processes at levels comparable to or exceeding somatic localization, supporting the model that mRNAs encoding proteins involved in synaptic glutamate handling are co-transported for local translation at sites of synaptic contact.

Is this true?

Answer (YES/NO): YES